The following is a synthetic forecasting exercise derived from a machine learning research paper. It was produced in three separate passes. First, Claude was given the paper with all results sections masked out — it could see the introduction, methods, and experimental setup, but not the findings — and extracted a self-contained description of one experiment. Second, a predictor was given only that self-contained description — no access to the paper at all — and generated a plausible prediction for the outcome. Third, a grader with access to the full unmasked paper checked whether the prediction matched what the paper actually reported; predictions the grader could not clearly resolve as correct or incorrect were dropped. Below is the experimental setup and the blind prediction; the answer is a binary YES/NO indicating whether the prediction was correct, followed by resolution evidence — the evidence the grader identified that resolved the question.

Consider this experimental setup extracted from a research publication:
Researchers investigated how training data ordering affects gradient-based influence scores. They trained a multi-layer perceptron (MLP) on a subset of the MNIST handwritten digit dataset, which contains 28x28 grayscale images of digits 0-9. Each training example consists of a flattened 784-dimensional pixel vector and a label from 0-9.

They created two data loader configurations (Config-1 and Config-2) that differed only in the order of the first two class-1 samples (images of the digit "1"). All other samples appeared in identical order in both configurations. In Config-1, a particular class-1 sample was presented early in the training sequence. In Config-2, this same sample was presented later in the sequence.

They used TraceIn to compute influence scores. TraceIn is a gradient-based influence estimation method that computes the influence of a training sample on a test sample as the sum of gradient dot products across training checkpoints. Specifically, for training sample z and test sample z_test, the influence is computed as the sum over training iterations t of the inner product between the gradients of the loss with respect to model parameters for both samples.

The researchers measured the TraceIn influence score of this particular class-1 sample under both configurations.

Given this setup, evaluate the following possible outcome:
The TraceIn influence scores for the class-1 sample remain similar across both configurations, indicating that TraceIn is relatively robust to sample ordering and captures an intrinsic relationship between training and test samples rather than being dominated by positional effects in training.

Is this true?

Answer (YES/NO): NO